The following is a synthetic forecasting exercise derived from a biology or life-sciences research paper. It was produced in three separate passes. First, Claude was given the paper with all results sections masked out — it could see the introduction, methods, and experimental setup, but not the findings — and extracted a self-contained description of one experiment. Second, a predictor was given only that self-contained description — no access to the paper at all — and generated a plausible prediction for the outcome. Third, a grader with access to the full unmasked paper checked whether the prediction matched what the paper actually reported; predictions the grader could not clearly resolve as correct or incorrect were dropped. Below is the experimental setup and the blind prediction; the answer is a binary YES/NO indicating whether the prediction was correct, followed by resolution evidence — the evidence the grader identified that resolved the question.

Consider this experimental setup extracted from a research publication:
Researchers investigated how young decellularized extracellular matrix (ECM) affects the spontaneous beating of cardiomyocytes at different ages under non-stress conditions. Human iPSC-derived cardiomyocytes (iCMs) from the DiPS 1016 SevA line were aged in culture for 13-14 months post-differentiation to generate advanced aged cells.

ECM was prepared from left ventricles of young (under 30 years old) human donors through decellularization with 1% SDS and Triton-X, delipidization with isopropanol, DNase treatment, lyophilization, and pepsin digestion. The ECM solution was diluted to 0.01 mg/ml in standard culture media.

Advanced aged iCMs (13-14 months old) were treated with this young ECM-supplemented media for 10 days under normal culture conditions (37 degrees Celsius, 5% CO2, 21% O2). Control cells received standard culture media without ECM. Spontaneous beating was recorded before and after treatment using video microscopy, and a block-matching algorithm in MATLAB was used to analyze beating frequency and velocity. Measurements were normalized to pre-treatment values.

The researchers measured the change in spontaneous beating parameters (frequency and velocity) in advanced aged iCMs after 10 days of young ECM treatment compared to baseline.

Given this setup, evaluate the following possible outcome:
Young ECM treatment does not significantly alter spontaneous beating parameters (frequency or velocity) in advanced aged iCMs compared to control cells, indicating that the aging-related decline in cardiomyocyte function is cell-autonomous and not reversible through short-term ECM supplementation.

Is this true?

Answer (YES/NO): NO